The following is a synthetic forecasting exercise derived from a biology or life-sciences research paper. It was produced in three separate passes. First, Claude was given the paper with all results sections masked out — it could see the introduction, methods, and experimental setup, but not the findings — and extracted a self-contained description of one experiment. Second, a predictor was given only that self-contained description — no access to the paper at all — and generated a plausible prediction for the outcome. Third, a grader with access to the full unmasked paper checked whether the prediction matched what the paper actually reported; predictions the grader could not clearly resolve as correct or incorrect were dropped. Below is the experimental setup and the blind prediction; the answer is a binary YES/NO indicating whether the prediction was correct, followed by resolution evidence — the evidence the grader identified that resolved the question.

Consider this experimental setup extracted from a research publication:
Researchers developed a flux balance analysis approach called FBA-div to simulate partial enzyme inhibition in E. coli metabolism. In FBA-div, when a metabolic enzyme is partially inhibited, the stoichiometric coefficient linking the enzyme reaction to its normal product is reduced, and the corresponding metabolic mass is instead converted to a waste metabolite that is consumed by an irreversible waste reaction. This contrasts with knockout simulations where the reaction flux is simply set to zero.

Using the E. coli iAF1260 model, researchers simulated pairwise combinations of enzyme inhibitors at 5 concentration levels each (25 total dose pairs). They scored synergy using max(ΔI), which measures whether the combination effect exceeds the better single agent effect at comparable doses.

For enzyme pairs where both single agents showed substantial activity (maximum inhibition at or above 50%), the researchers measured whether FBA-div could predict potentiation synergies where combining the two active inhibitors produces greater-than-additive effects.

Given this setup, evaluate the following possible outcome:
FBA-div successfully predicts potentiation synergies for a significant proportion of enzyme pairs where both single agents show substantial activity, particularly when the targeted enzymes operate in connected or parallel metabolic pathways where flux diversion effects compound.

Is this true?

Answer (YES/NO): YES